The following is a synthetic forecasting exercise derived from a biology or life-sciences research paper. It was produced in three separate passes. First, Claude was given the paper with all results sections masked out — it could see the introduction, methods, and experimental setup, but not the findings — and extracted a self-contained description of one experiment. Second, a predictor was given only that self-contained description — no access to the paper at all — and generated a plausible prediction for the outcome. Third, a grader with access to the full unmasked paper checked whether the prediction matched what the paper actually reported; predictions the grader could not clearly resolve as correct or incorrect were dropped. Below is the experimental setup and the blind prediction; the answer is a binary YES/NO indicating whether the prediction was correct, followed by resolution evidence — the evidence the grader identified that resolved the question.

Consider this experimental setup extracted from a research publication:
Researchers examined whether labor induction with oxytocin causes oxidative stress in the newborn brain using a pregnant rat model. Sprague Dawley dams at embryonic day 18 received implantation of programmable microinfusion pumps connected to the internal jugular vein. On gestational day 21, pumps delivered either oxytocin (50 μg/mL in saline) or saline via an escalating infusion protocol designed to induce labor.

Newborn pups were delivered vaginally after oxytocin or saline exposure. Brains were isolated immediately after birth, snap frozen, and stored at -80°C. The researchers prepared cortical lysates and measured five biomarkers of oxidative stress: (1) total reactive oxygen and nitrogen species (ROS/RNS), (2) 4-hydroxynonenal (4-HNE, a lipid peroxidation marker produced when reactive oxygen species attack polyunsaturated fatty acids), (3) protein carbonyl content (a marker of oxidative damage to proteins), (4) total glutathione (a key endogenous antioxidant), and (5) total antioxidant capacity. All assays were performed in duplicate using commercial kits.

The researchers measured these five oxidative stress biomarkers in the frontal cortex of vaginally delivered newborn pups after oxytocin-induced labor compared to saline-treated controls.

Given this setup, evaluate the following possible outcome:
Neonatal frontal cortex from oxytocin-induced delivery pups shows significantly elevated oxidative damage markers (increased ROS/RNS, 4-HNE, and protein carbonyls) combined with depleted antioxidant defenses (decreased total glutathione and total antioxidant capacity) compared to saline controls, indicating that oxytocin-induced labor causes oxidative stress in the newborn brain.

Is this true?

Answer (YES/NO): NO